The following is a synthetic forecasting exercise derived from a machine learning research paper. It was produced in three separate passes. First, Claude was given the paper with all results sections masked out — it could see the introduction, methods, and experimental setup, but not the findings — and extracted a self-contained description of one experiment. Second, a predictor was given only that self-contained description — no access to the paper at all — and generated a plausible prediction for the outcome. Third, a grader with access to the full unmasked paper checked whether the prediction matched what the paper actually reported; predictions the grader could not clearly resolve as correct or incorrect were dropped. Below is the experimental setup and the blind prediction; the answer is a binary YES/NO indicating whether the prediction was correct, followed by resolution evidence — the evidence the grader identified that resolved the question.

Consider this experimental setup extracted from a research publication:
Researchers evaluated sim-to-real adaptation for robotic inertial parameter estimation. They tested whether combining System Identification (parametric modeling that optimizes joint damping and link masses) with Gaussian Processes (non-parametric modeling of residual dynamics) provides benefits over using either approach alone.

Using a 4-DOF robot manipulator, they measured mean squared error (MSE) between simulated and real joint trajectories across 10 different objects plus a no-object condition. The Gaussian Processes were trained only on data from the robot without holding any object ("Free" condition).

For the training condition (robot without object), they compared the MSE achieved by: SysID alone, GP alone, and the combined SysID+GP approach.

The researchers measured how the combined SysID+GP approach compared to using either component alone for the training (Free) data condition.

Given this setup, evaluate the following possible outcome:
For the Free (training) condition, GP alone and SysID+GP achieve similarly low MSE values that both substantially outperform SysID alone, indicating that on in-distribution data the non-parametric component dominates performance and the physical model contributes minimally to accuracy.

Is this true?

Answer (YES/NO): YES